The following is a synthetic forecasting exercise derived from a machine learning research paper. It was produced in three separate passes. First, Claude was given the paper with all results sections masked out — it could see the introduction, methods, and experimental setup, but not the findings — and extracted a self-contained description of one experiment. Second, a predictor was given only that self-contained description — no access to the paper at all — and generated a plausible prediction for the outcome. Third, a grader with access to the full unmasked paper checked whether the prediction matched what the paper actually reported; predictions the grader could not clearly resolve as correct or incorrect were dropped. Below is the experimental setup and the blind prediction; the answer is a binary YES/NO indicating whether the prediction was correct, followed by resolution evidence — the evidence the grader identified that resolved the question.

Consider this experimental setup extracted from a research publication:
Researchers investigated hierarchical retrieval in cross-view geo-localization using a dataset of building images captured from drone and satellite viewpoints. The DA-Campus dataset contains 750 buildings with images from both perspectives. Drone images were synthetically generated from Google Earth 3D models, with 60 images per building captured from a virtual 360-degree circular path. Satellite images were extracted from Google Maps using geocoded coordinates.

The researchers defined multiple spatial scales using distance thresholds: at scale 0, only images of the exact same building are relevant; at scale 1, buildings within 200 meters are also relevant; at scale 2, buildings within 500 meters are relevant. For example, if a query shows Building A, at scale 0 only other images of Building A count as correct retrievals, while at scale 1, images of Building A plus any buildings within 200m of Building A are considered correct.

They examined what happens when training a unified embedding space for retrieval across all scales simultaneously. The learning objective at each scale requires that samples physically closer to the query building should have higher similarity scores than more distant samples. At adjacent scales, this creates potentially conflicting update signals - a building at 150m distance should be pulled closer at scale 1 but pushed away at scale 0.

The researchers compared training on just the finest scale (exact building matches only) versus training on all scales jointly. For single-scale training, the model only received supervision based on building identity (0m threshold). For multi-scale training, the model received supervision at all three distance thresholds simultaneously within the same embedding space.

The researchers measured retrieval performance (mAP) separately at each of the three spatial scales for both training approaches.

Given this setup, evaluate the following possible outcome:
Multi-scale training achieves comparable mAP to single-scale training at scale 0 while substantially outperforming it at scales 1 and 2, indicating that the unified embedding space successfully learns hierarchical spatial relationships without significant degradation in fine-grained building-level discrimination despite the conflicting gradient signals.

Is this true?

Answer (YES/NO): YES